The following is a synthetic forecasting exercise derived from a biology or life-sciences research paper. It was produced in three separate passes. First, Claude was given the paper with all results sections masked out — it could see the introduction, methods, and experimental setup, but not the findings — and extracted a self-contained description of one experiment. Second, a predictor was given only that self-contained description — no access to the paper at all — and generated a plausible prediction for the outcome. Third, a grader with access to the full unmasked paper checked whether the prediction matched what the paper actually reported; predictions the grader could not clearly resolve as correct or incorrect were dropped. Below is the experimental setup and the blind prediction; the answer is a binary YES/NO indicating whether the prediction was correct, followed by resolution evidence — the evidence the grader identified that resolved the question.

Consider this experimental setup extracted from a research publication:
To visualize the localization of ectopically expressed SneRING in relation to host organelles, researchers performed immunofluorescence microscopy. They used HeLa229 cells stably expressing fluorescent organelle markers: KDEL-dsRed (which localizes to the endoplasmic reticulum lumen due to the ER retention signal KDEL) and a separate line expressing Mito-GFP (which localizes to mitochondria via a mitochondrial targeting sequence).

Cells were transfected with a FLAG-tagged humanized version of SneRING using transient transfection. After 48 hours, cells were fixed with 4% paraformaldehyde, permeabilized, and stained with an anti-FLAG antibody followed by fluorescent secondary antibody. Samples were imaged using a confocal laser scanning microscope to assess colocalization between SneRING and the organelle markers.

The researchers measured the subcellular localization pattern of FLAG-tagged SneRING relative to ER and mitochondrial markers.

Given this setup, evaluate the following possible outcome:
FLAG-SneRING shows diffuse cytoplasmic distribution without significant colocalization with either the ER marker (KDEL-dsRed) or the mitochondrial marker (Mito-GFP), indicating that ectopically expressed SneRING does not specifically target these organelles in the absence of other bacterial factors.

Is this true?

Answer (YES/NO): NO